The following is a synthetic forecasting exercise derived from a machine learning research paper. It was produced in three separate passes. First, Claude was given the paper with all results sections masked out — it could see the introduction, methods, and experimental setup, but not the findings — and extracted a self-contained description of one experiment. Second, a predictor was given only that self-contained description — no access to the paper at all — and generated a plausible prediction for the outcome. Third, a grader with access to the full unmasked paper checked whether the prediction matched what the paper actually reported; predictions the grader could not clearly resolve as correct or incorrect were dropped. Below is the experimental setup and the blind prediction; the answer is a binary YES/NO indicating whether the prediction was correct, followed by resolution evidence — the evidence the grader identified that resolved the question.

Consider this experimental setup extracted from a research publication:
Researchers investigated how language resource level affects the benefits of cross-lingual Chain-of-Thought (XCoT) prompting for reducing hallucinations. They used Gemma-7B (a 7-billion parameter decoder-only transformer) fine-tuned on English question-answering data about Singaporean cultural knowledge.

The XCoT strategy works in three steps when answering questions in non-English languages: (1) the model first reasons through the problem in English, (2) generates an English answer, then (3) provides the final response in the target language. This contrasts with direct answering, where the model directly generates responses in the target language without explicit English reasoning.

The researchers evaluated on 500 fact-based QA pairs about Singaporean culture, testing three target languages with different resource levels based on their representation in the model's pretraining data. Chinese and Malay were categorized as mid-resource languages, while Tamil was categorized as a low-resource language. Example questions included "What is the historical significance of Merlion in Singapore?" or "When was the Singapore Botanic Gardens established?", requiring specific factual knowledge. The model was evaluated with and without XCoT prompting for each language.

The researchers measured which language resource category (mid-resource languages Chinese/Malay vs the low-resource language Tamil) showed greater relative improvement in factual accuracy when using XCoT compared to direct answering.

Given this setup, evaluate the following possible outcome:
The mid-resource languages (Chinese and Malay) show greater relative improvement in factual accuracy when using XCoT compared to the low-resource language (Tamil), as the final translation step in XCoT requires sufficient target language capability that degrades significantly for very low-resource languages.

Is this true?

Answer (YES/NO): NO